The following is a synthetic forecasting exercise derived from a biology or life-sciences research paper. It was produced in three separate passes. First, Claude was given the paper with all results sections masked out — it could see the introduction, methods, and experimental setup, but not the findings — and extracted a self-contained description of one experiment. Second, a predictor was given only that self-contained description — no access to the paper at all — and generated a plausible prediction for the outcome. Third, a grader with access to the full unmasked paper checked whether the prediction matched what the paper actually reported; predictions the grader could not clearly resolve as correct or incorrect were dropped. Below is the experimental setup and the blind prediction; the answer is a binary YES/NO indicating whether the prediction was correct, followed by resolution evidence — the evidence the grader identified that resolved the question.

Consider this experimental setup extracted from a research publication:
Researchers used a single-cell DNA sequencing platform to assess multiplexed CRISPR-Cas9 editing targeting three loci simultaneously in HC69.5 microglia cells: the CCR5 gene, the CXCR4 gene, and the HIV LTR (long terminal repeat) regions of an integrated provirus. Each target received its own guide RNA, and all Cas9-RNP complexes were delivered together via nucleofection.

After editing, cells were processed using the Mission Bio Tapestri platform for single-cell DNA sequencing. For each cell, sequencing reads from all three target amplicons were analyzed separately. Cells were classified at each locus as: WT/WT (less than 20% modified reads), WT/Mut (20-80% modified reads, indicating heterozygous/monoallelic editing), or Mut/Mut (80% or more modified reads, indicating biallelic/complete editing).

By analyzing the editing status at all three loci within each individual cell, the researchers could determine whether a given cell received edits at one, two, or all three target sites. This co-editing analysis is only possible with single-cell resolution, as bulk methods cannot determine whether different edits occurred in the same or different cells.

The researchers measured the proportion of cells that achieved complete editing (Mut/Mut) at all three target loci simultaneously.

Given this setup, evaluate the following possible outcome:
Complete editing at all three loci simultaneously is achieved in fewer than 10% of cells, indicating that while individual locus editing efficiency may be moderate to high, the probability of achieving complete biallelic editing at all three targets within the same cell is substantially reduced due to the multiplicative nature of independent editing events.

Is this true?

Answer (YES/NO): YES